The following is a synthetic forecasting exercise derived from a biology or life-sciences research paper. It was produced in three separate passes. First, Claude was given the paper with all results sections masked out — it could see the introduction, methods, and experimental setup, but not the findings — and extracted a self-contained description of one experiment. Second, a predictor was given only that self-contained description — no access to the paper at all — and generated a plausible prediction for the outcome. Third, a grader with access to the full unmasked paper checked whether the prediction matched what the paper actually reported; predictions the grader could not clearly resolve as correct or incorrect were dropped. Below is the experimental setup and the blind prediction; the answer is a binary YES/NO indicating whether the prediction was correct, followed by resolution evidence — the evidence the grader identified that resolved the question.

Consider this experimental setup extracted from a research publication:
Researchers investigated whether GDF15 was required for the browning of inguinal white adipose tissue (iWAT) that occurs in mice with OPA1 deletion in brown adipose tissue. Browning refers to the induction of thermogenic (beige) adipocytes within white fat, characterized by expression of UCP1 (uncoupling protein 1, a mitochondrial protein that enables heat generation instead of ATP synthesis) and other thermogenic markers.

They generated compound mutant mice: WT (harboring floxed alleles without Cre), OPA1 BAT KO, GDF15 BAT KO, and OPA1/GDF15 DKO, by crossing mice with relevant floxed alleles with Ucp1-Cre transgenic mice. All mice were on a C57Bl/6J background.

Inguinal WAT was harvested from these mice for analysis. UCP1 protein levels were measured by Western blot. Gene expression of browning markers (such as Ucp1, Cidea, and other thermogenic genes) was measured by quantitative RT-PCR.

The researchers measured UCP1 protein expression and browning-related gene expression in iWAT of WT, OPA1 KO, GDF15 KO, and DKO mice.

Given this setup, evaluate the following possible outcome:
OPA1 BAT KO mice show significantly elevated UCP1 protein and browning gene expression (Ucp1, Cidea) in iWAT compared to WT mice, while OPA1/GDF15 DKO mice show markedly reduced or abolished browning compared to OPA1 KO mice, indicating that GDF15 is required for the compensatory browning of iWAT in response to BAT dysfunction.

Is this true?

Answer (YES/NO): NO